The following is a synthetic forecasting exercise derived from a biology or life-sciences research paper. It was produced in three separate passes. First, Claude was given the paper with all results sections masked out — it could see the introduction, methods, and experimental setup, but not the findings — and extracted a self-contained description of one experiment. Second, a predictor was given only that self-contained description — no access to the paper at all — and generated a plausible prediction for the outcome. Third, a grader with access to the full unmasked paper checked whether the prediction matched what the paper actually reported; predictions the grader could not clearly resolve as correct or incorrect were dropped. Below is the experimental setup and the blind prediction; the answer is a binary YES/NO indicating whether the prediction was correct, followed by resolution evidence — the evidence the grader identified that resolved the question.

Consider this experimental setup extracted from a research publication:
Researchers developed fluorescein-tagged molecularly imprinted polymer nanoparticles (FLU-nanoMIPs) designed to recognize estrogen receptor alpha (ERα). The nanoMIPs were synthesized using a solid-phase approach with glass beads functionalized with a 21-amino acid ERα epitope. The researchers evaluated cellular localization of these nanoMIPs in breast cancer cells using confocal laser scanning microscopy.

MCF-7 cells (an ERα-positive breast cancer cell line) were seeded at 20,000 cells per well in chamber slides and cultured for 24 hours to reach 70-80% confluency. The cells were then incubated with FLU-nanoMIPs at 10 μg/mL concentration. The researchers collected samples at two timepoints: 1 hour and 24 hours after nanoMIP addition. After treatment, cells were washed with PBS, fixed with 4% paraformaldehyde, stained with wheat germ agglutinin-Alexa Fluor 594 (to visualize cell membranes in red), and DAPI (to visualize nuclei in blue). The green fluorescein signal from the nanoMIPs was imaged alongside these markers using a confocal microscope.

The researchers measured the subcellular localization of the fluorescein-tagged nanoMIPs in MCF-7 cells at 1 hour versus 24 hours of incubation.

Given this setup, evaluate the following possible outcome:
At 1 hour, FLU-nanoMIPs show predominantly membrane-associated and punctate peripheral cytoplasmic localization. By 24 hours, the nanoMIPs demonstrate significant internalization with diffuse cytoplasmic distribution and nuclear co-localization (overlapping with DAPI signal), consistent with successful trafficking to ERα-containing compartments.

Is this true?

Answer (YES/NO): YES